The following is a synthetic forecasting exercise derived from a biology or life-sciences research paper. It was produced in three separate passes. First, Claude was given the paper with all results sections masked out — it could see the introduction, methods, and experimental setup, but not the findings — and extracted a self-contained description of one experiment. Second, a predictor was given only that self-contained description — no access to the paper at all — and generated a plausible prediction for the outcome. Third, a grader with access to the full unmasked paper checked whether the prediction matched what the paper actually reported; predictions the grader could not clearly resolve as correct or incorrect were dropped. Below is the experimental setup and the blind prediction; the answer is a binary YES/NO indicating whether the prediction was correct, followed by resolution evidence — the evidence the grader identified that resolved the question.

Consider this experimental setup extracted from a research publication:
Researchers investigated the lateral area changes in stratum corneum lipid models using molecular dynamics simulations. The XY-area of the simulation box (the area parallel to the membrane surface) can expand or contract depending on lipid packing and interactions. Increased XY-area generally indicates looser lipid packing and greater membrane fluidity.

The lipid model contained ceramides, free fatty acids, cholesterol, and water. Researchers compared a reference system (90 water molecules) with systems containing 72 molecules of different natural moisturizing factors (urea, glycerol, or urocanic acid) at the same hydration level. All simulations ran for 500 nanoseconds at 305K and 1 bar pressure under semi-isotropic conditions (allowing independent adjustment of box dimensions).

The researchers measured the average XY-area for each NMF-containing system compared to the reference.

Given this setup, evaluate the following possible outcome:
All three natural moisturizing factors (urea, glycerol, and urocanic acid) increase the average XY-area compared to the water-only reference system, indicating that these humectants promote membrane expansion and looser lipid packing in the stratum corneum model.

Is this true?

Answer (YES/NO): NO